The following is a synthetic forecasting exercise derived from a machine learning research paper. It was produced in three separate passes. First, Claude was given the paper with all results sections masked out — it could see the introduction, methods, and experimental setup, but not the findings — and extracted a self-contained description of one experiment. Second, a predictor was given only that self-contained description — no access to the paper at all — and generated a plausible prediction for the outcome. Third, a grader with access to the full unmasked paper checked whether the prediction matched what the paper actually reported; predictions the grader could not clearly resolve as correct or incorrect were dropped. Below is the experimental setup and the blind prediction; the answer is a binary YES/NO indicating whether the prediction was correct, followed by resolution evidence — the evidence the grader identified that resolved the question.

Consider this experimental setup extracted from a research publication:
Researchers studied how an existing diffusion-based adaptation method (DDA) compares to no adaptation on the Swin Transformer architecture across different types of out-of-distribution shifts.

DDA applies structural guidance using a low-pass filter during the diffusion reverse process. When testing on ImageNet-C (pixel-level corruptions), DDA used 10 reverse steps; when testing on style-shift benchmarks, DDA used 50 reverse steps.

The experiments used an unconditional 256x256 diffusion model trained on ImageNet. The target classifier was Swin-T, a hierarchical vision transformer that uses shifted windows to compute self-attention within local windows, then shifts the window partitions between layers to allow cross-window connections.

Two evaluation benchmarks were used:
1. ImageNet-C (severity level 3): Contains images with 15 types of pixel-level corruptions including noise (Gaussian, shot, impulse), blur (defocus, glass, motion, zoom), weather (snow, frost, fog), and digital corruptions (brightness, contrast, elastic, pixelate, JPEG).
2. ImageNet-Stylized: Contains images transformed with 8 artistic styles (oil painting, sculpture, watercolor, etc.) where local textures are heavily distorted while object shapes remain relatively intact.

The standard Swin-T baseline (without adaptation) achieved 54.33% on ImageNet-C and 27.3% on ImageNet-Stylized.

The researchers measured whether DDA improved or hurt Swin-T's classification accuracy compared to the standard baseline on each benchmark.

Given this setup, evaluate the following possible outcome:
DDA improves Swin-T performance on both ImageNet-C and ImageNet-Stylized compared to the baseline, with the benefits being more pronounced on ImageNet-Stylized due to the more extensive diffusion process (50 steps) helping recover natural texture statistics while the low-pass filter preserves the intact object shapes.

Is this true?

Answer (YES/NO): NO